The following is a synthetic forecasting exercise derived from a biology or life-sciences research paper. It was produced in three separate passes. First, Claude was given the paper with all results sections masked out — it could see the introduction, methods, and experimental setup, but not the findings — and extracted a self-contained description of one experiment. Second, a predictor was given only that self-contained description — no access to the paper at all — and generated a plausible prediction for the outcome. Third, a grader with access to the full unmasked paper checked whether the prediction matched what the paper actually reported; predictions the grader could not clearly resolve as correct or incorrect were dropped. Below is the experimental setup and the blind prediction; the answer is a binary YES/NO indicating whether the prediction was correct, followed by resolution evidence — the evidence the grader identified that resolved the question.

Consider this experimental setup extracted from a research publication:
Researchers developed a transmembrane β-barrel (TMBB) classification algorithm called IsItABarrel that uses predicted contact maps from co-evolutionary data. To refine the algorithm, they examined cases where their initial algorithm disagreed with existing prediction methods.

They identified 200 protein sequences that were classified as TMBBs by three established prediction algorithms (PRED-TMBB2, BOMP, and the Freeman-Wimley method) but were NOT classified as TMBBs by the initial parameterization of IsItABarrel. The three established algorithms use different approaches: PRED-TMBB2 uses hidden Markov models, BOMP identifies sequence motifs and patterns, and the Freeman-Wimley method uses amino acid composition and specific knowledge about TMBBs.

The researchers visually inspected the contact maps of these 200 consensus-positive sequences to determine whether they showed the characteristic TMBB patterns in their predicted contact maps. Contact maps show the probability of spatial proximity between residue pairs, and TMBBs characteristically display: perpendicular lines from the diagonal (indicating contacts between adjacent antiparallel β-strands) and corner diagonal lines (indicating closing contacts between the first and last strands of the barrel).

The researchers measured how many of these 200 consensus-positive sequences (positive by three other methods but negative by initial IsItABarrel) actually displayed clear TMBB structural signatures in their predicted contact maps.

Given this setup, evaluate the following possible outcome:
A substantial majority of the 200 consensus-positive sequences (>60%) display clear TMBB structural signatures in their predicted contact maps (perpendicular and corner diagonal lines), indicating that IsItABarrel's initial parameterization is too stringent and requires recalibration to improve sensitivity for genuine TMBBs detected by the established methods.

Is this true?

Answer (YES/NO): NO